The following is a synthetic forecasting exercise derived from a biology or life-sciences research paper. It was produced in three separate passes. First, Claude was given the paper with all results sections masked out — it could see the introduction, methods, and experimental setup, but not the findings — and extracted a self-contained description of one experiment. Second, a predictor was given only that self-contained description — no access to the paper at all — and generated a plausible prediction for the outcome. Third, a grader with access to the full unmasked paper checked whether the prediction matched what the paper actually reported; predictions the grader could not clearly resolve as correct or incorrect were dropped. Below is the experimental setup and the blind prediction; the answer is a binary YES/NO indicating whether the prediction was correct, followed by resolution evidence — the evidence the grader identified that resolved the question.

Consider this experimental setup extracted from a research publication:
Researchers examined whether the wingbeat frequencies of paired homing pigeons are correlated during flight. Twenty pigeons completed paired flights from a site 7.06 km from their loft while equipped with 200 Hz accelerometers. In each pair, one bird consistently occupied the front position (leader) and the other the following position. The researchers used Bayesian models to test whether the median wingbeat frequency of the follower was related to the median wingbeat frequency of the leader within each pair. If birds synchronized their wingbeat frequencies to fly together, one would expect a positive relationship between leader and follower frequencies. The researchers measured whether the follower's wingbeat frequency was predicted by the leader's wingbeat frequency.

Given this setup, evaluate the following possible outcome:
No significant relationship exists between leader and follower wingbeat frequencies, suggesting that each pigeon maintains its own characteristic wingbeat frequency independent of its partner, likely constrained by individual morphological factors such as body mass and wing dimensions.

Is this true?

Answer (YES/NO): NO